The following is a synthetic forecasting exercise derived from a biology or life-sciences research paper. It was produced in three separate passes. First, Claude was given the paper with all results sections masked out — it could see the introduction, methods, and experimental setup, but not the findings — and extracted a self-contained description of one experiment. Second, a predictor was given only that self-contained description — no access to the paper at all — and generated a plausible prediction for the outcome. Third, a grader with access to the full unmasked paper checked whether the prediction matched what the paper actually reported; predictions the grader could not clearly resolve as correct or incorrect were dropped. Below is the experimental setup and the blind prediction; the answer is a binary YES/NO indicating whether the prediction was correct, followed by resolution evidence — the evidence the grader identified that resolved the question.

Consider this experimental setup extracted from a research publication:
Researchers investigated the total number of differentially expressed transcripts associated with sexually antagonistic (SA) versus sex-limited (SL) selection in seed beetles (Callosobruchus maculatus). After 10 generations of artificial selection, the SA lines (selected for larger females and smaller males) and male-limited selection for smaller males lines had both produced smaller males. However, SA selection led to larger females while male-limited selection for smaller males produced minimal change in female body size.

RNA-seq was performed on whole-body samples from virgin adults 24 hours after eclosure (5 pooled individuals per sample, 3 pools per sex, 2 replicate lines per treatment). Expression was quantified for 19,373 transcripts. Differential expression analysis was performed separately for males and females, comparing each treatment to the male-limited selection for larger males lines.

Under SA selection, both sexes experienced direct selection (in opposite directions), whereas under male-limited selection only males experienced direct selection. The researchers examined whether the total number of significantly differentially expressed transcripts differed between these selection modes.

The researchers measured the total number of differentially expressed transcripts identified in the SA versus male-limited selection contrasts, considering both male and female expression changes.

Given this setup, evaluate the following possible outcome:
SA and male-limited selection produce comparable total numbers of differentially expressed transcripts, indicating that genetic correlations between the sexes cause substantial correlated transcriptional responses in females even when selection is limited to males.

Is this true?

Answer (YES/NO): NO